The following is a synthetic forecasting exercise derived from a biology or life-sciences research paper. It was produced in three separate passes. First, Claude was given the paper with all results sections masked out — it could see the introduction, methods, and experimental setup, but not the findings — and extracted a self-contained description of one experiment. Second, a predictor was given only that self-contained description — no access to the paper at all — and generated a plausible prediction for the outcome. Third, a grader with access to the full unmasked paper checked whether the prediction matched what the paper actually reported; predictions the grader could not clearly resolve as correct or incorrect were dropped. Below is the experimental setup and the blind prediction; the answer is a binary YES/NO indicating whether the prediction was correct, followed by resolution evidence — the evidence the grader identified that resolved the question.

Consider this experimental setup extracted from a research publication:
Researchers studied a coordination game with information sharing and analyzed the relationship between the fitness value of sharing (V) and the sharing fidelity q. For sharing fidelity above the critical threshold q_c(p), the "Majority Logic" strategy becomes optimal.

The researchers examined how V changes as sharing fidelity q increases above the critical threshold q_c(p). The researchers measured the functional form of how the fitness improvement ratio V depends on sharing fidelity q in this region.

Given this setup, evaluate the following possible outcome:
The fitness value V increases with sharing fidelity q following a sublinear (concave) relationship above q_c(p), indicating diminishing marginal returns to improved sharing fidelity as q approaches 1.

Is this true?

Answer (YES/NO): NO